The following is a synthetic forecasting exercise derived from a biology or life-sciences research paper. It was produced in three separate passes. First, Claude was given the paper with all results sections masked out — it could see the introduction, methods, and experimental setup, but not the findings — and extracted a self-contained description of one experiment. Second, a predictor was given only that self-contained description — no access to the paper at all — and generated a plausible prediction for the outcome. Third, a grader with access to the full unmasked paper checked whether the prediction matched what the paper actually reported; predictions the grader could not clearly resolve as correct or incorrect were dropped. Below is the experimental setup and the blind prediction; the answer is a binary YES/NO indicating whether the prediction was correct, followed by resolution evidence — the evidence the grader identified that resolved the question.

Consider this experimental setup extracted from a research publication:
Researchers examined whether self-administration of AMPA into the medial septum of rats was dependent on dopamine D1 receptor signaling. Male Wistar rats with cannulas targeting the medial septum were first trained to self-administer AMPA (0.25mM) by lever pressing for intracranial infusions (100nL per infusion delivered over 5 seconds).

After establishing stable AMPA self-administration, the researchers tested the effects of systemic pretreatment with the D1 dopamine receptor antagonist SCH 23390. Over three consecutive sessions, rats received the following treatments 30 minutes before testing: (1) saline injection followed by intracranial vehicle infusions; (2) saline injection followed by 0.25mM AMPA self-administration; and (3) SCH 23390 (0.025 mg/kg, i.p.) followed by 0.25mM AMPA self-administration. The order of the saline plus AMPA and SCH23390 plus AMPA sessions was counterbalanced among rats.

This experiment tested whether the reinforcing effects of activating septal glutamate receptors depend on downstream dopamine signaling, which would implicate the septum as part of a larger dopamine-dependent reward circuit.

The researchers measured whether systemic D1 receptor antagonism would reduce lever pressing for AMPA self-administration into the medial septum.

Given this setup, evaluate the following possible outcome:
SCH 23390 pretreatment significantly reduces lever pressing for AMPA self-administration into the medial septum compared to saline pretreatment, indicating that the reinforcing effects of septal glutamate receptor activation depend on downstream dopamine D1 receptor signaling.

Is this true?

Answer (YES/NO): YES